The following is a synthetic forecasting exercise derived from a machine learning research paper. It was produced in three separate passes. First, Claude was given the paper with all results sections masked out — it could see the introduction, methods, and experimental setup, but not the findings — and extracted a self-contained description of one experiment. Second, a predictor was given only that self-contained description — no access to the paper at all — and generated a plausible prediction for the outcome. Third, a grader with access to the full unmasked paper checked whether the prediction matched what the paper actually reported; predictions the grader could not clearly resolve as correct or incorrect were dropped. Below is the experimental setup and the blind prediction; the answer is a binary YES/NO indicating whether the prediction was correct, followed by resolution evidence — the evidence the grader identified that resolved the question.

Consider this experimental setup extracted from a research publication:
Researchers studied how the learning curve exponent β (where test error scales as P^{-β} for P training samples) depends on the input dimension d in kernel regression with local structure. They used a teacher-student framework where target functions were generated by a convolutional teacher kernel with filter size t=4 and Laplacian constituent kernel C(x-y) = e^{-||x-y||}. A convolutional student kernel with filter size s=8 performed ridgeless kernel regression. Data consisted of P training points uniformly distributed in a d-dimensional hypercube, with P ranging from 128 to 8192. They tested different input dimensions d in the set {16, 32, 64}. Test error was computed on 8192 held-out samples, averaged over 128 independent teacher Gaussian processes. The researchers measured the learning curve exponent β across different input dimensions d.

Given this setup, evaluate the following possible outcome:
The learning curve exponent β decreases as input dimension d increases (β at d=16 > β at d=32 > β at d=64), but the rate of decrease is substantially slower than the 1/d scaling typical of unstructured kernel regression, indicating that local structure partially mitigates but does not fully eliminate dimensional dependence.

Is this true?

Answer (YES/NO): NO